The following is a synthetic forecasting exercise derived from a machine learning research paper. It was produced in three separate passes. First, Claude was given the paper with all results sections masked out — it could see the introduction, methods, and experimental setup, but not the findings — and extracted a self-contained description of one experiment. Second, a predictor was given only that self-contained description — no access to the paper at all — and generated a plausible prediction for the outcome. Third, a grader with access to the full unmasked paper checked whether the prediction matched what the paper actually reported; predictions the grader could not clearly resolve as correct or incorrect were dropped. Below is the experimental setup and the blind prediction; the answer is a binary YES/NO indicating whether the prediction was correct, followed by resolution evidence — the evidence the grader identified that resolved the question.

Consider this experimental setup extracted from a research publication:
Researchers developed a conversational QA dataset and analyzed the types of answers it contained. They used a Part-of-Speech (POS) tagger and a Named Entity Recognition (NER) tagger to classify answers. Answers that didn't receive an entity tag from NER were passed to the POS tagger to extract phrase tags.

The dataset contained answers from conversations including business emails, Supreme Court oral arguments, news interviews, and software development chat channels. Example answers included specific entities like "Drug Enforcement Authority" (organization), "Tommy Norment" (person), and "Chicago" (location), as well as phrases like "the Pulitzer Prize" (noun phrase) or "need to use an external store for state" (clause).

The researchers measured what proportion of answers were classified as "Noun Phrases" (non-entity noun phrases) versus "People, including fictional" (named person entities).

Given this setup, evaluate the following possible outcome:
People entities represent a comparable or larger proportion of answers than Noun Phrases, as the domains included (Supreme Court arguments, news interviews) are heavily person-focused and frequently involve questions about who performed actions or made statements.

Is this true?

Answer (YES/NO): NO